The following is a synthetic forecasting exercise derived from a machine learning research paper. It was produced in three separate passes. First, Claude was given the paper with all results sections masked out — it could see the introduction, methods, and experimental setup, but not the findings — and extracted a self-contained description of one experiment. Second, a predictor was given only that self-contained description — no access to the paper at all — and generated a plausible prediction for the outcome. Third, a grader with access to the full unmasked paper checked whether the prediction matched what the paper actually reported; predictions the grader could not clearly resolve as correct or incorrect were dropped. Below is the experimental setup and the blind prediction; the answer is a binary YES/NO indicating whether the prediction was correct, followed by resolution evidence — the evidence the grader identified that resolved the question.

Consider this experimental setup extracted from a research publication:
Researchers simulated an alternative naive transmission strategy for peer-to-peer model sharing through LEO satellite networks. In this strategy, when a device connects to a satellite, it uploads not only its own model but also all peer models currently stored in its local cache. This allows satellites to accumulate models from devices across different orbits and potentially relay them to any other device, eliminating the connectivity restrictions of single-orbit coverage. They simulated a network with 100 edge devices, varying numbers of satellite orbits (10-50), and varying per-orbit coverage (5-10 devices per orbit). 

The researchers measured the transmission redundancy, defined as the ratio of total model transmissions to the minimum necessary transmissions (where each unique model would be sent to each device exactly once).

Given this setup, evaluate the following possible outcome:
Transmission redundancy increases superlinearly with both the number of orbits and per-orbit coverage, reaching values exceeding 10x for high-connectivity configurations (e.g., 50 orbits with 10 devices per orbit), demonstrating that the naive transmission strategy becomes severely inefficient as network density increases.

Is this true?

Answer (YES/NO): YES